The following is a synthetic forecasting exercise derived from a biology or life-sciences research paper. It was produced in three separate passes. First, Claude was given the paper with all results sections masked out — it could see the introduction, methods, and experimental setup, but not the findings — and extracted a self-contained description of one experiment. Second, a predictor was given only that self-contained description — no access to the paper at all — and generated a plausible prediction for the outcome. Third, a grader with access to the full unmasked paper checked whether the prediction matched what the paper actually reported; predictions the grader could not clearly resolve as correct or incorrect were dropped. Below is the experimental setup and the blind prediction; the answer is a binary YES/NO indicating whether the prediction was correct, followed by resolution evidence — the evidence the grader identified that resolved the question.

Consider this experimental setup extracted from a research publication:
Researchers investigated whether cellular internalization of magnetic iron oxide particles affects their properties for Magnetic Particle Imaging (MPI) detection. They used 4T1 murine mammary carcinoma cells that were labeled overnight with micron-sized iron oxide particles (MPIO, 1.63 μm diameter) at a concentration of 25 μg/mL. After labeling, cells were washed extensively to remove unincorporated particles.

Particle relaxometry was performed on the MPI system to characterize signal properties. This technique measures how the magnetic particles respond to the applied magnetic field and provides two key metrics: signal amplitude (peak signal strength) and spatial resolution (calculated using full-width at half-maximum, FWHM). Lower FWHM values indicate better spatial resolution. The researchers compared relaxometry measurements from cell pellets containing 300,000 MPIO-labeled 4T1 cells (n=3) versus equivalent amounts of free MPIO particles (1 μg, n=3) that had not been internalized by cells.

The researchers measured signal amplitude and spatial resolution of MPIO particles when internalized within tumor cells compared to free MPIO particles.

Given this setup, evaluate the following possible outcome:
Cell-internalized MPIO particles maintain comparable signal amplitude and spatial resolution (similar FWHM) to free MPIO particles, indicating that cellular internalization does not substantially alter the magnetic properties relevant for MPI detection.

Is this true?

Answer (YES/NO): YES